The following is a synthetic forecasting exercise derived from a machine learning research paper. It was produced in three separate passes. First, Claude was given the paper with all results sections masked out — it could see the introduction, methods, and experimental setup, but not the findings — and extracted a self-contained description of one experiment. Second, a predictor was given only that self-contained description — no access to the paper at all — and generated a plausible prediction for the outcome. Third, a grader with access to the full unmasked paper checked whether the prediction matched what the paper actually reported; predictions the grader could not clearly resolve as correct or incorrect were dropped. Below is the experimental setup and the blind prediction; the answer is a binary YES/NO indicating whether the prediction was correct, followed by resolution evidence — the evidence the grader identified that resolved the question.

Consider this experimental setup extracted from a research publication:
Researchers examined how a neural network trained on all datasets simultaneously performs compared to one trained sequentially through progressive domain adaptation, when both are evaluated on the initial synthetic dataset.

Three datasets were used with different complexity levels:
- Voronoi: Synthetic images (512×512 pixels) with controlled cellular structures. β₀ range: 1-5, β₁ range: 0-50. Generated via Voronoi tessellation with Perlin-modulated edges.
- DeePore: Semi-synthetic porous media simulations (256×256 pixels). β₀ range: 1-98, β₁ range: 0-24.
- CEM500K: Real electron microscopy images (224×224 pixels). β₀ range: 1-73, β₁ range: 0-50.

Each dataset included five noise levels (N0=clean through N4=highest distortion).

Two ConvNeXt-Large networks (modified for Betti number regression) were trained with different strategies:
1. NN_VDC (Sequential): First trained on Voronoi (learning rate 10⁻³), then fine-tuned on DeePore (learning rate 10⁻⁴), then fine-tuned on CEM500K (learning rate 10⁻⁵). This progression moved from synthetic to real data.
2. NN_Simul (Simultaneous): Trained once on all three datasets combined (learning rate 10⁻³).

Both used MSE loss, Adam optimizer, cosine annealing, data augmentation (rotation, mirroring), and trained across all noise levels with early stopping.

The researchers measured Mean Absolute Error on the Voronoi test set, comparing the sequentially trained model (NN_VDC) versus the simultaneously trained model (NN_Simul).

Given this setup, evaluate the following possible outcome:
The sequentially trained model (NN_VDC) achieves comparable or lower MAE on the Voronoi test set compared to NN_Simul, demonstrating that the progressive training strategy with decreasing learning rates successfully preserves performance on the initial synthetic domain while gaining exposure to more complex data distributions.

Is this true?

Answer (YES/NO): NO